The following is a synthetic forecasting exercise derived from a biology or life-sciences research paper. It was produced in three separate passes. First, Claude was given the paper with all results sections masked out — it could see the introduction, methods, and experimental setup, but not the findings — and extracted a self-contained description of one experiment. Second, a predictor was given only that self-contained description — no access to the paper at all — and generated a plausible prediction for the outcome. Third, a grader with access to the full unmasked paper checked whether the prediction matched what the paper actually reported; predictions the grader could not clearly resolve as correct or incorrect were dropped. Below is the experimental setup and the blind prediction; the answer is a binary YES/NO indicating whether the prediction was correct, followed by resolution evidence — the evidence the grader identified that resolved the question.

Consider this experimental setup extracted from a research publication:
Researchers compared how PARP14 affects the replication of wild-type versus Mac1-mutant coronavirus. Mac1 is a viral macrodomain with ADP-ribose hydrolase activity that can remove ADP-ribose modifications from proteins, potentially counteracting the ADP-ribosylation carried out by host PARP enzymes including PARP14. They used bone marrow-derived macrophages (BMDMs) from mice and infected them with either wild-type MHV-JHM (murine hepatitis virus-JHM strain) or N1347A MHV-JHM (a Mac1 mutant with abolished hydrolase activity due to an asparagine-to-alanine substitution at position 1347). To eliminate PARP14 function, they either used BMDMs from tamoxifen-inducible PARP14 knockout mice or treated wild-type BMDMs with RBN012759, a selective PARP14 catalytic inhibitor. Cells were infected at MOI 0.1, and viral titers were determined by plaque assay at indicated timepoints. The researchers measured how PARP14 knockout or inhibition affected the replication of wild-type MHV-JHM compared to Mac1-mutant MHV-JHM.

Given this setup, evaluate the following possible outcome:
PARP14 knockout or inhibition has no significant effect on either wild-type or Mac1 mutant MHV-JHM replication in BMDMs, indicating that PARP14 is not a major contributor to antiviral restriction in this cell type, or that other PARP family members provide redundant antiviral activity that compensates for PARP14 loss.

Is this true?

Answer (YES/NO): NO